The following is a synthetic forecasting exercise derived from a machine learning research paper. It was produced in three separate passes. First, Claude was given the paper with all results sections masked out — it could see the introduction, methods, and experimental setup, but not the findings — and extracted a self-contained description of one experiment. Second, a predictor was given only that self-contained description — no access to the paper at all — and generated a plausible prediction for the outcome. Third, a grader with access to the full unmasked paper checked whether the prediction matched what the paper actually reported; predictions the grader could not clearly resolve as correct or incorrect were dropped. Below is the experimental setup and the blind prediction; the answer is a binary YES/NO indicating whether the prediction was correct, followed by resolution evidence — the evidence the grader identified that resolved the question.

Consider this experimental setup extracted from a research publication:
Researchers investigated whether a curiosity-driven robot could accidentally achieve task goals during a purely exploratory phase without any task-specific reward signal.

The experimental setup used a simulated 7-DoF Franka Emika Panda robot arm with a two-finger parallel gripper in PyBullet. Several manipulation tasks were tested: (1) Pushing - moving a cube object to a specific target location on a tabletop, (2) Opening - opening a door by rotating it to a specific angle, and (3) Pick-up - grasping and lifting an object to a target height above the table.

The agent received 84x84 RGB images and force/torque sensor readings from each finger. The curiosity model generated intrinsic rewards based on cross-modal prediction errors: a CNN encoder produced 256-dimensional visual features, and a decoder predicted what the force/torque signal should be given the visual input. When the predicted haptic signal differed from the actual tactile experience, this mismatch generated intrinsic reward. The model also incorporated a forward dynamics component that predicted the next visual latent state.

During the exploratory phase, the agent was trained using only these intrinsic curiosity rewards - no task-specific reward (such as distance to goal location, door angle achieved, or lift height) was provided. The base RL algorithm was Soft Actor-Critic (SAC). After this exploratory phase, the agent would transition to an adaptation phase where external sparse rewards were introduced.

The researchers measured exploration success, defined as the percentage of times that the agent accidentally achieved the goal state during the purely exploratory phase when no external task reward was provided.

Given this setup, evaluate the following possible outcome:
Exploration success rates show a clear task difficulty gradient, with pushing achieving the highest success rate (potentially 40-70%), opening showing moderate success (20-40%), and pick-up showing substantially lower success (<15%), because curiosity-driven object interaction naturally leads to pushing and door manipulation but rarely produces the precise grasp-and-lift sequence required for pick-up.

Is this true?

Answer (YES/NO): NO